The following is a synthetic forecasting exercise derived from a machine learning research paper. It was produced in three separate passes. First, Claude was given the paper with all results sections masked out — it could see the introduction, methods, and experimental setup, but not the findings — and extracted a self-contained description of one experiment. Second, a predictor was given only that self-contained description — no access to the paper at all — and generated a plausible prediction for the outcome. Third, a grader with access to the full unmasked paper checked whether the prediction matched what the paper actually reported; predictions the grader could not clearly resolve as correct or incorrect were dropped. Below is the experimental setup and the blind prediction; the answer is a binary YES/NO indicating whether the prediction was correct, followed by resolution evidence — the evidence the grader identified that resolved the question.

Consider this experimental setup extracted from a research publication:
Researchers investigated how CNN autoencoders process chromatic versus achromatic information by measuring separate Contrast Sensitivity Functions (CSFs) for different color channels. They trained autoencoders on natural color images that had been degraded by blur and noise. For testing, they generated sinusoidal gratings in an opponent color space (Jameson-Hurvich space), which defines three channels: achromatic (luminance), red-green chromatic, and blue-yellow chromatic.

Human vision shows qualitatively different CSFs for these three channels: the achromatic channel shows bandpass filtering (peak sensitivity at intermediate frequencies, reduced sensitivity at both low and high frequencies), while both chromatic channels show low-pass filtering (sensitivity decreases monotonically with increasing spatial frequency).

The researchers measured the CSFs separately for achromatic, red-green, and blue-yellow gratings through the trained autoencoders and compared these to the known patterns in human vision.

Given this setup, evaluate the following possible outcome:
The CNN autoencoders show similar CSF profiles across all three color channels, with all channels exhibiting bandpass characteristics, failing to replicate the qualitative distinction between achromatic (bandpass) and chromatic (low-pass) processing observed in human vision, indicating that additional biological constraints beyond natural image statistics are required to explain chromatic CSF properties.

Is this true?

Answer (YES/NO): NO